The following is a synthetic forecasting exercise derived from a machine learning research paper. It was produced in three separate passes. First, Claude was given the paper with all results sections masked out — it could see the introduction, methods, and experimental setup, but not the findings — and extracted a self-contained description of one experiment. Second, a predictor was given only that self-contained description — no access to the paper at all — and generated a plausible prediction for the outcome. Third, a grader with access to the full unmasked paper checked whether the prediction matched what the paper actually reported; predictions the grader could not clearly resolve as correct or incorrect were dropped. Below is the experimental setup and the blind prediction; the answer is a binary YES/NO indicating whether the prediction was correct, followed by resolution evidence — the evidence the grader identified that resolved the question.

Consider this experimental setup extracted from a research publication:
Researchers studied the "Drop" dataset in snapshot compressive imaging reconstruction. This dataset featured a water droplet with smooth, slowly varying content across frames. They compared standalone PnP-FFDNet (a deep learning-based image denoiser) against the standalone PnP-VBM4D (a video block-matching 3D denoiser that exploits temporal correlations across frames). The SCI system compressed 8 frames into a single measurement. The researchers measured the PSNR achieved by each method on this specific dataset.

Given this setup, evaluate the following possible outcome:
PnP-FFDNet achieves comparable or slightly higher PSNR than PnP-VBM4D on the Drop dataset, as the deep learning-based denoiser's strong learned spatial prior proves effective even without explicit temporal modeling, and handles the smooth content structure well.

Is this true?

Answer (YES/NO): NO